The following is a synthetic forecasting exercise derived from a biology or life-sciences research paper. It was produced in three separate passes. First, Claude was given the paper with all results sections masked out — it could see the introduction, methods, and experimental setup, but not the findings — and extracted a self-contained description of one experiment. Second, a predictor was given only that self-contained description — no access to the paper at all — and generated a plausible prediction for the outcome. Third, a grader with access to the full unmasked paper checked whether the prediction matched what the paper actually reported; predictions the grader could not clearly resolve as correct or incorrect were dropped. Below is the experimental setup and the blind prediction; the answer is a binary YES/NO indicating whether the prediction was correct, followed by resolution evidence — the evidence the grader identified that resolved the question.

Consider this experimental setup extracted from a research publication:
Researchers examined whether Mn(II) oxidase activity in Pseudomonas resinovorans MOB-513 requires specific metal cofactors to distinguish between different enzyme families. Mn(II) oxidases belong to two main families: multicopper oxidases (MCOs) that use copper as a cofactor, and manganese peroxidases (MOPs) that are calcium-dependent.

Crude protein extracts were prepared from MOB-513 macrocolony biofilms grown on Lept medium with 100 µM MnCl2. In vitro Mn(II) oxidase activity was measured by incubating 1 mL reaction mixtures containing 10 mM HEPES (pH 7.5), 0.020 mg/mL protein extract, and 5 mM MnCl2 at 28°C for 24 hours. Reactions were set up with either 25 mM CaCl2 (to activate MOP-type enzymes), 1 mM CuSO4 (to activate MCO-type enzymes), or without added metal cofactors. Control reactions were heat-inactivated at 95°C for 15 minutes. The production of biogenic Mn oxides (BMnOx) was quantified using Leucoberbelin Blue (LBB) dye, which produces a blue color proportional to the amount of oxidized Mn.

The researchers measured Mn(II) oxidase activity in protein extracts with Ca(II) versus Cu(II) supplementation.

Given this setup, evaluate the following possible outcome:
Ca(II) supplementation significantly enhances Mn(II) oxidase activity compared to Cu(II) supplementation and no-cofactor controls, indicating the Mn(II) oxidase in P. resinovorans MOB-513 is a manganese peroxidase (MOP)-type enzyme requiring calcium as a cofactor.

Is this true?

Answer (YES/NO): YES